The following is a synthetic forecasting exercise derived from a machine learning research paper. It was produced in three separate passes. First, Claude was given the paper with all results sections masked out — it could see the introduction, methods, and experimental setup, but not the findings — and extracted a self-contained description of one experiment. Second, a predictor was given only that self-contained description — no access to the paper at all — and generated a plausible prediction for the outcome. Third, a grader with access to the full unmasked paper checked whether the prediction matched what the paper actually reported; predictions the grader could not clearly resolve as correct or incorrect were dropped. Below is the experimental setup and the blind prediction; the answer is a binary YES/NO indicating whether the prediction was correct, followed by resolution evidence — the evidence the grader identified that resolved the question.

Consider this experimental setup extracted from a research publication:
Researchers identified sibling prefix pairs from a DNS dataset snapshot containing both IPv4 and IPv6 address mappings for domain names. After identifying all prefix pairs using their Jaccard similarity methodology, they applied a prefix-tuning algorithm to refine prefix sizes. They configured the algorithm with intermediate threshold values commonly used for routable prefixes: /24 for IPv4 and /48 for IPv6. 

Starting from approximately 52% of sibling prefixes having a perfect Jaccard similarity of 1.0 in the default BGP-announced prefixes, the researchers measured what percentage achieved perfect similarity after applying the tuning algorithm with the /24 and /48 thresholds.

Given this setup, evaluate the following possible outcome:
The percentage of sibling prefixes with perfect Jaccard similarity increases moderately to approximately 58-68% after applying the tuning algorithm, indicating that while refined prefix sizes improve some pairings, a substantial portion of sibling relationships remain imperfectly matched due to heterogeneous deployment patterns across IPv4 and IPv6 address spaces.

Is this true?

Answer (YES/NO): YES